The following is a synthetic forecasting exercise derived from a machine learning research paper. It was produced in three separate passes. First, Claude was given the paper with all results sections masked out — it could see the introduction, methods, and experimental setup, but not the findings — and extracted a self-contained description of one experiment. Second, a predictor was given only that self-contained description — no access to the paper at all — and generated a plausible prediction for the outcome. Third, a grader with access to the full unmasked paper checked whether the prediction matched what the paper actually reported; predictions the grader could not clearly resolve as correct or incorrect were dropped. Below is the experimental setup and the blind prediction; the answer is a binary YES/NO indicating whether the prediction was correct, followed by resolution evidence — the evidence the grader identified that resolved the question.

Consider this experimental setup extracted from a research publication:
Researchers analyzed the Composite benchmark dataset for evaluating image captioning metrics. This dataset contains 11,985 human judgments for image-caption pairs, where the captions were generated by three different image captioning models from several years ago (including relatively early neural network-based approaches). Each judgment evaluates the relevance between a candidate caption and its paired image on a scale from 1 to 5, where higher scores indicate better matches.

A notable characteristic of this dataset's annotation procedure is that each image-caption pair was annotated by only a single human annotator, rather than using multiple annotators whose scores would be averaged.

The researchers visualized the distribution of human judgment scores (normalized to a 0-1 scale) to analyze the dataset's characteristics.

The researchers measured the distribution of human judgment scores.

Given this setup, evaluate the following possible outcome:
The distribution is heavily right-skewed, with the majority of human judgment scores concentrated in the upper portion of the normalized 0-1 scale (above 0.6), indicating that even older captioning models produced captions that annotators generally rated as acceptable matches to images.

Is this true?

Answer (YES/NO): NO